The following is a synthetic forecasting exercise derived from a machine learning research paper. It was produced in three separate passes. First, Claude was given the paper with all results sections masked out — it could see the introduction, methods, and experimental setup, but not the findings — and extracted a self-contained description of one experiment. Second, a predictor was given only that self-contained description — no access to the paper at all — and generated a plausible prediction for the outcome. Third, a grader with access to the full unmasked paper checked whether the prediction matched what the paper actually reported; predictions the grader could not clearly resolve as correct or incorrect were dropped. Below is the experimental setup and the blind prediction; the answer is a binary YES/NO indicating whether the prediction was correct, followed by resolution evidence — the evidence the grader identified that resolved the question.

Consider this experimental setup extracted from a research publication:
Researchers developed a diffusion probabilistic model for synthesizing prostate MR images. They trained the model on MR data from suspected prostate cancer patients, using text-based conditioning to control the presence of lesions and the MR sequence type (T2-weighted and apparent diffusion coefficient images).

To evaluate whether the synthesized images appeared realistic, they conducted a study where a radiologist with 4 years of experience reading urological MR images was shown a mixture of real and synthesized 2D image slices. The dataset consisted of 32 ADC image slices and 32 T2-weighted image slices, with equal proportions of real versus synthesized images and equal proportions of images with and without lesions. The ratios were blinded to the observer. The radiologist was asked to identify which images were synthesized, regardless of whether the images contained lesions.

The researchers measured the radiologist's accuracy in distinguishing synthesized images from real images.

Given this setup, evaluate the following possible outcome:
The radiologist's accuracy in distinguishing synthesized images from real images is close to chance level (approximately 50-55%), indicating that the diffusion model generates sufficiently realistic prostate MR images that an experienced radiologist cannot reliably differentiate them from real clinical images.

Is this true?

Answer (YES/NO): NO